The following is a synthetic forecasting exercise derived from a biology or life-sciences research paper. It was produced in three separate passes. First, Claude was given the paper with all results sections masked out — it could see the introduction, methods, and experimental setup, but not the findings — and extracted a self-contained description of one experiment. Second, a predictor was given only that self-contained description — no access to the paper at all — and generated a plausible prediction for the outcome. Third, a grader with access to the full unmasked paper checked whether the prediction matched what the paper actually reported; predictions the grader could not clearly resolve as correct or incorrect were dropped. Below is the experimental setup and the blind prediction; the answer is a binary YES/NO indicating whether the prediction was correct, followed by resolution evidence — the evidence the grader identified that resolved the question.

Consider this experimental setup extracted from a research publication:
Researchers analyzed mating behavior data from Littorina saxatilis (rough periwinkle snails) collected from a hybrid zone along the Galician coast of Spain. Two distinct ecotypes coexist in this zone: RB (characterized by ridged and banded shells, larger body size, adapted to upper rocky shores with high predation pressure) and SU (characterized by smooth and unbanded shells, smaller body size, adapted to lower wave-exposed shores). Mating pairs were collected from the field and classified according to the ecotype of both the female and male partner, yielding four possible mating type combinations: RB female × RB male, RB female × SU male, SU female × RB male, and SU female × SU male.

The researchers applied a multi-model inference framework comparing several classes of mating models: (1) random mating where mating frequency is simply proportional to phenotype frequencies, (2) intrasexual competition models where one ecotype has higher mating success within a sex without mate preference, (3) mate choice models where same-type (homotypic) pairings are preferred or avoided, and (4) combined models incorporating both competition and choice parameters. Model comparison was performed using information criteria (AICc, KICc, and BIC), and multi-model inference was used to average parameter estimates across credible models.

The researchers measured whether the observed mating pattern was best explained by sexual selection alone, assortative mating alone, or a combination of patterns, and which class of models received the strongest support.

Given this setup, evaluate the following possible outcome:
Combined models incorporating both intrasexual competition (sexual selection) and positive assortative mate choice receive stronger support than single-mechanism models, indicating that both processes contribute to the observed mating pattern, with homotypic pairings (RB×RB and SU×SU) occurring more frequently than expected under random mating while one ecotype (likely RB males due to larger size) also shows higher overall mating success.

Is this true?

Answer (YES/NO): NO